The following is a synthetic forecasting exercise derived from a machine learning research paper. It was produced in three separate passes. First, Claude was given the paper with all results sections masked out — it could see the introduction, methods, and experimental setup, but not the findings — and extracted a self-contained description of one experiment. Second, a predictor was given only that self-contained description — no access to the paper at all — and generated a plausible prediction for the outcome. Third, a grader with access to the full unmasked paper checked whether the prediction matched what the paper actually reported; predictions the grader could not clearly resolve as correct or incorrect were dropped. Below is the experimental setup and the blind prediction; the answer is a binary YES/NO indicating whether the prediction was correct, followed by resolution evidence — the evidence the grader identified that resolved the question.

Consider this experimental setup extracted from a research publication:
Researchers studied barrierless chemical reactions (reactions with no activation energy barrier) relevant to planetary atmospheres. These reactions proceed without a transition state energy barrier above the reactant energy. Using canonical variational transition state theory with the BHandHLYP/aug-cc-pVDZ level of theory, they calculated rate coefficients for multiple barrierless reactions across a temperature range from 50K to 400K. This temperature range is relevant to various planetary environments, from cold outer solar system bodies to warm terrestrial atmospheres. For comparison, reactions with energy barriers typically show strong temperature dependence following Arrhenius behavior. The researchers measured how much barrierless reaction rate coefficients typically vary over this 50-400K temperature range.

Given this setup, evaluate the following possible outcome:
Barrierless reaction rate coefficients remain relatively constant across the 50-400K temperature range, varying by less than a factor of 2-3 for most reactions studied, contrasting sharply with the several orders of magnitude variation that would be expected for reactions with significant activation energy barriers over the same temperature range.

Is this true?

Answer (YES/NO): YES